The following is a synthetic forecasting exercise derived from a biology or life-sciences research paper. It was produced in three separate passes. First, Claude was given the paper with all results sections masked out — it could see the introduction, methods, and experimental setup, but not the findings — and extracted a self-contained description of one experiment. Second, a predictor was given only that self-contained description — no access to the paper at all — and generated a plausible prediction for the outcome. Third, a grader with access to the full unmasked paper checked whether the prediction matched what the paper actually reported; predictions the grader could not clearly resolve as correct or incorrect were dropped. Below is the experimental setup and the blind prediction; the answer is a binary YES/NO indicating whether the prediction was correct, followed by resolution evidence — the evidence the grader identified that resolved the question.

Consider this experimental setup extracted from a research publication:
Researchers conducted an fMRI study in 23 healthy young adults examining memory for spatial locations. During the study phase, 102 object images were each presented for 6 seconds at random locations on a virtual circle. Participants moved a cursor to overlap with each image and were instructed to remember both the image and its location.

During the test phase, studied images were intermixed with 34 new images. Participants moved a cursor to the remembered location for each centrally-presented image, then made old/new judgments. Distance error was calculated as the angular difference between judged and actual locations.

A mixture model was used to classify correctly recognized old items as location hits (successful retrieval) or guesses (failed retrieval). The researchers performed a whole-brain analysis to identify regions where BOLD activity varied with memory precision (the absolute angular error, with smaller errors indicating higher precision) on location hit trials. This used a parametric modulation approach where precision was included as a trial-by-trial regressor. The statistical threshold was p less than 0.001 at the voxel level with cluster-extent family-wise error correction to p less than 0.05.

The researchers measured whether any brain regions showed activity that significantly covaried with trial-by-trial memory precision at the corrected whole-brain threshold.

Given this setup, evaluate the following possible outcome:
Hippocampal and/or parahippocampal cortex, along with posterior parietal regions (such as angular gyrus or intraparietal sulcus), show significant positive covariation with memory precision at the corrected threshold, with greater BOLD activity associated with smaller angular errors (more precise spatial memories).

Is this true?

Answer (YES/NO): NO